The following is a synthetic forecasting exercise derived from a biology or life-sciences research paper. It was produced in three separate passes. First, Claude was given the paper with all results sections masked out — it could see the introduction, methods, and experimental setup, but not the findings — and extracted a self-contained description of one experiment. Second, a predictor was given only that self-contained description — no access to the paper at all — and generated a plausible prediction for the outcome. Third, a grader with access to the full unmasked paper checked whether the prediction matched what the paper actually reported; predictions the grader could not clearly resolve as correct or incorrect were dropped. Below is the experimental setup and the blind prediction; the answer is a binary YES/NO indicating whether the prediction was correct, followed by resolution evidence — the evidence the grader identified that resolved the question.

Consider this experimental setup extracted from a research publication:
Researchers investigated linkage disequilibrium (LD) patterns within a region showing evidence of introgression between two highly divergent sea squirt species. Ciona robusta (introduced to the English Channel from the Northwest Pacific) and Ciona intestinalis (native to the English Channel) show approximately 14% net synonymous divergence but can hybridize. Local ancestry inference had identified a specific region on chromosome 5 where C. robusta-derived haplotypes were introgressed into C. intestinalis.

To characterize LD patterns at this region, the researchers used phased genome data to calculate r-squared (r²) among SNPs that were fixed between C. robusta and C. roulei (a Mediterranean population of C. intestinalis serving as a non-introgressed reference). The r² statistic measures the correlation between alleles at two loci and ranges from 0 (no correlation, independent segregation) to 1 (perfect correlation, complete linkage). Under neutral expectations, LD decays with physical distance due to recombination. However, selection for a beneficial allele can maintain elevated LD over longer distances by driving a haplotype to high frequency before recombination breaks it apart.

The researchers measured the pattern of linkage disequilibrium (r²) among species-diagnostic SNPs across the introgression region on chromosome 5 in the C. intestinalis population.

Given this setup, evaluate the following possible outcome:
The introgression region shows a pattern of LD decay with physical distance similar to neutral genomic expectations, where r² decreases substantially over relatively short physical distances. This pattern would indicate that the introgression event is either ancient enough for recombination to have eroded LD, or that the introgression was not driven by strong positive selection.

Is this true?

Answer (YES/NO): NO